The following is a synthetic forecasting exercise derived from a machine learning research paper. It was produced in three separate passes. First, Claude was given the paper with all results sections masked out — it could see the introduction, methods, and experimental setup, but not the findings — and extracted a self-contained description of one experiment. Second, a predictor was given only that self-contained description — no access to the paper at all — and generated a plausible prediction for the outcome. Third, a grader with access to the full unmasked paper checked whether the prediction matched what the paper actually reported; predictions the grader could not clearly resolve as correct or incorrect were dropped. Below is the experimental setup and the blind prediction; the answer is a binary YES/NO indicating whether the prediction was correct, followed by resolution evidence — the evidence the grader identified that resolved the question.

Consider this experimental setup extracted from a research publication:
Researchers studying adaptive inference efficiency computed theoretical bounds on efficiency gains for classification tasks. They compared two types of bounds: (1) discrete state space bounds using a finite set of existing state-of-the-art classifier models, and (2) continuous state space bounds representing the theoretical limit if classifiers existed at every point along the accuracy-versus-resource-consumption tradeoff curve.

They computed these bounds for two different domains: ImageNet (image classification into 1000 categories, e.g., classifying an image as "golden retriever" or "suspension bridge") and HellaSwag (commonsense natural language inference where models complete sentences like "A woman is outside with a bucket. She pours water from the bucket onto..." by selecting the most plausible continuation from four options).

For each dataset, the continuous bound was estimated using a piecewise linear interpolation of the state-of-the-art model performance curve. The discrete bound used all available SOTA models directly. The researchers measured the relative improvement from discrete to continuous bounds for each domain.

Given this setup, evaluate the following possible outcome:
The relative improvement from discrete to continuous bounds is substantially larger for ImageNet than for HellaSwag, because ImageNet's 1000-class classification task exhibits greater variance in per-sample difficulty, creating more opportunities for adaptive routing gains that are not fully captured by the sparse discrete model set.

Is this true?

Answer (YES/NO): NO